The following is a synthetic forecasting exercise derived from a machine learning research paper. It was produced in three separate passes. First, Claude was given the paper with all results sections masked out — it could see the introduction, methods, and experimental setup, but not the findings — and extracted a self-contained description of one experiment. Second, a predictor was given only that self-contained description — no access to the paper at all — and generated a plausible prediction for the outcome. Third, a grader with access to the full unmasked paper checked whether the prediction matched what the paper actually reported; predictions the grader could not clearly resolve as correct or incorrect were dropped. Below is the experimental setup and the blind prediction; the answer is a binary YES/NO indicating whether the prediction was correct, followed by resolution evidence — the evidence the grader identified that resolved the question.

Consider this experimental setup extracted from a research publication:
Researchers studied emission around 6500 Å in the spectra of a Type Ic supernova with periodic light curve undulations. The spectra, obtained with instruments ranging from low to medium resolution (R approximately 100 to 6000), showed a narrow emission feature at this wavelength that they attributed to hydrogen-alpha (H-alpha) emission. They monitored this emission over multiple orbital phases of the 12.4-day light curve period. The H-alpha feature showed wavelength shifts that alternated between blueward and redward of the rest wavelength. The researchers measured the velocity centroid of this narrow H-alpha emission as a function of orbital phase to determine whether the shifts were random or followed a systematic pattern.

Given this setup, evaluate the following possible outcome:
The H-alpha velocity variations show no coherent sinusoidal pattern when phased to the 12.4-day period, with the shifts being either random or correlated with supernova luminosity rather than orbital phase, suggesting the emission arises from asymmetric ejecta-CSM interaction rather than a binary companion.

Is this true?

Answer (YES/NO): NO